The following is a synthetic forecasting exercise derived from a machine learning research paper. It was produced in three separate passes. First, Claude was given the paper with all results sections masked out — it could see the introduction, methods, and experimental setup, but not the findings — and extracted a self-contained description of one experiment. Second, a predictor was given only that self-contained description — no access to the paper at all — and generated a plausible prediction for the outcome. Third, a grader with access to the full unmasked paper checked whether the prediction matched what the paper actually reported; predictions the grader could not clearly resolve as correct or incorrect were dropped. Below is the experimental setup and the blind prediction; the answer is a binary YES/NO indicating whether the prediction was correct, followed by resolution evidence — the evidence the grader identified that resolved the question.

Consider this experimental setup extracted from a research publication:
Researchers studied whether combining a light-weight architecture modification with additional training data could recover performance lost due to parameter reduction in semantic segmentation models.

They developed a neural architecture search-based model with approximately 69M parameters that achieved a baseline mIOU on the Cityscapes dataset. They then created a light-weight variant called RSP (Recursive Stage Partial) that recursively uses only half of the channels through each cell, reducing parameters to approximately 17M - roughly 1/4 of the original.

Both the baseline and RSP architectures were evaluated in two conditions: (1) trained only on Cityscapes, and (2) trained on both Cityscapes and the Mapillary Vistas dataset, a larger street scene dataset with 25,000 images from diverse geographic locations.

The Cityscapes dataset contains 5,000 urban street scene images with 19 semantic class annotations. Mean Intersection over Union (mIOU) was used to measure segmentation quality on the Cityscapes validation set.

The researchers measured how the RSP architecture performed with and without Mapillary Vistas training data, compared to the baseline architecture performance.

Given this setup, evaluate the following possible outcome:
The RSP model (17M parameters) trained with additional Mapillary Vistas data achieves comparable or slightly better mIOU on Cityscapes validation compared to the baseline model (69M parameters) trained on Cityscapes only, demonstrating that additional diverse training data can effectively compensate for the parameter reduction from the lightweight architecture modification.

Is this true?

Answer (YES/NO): YES